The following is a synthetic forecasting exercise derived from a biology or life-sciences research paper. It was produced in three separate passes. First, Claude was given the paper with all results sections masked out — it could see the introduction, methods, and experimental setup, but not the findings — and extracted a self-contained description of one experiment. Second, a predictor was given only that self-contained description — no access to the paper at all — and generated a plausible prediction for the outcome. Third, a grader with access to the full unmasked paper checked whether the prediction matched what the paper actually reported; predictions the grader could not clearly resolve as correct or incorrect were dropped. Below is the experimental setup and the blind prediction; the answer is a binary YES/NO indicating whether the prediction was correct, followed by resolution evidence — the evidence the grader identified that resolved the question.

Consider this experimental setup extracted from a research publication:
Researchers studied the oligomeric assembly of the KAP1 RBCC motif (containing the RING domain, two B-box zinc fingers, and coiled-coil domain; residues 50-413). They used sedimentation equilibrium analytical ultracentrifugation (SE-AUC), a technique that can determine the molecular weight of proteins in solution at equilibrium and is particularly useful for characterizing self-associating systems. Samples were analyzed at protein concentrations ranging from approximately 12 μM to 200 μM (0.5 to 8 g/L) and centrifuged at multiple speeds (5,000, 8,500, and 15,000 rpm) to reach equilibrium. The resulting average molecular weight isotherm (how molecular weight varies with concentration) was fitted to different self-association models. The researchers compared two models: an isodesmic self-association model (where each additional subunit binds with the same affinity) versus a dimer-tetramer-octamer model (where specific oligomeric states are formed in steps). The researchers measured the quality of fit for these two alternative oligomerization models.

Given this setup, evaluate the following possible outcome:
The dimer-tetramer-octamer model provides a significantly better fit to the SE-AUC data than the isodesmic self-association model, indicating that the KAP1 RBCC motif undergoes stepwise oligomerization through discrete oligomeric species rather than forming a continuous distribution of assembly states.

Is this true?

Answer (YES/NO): NO